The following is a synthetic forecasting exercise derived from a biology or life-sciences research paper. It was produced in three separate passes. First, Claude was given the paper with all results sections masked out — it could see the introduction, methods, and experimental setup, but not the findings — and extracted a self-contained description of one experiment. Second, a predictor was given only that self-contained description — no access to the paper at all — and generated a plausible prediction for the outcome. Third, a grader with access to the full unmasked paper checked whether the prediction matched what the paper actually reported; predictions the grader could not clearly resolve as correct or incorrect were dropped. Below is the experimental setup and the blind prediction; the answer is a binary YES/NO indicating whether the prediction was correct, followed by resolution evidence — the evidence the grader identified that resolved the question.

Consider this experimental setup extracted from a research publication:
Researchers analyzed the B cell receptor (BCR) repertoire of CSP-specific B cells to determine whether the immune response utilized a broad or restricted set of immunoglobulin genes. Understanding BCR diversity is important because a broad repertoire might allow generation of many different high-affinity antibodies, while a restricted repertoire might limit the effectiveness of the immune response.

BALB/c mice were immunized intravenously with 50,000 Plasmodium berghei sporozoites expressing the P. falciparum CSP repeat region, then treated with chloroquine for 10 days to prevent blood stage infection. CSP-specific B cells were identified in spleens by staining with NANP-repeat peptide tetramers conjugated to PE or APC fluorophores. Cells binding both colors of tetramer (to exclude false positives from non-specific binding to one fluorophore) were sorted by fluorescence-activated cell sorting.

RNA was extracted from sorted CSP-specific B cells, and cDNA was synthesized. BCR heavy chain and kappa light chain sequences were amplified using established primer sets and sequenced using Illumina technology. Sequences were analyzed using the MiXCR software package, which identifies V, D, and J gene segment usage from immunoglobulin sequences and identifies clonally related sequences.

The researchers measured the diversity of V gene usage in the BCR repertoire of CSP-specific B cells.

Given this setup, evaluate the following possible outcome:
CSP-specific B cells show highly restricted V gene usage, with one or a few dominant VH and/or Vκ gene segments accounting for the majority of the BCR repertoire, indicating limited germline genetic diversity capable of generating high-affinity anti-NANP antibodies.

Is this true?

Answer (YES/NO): YES